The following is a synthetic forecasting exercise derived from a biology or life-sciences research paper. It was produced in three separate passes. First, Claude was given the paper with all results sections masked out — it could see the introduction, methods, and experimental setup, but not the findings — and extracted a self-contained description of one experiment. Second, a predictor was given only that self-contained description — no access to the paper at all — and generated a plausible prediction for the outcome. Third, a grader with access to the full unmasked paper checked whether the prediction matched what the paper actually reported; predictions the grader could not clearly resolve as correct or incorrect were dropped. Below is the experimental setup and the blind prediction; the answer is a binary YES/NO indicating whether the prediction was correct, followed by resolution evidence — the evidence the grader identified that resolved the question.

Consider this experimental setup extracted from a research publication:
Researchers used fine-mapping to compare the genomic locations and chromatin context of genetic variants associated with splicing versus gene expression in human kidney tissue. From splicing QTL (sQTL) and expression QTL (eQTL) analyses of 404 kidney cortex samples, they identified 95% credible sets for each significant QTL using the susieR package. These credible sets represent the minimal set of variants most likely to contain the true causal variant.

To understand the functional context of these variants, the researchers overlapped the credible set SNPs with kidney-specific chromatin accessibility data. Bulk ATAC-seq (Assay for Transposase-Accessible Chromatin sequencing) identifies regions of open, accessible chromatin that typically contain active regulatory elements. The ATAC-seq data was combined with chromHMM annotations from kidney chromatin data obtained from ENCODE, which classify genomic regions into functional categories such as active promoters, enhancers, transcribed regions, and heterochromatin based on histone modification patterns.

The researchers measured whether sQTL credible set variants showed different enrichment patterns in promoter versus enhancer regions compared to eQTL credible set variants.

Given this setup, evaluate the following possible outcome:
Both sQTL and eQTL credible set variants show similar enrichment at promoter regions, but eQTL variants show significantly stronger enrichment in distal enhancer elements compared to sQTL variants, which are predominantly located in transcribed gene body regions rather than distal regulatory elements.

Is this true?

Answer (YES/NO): NO